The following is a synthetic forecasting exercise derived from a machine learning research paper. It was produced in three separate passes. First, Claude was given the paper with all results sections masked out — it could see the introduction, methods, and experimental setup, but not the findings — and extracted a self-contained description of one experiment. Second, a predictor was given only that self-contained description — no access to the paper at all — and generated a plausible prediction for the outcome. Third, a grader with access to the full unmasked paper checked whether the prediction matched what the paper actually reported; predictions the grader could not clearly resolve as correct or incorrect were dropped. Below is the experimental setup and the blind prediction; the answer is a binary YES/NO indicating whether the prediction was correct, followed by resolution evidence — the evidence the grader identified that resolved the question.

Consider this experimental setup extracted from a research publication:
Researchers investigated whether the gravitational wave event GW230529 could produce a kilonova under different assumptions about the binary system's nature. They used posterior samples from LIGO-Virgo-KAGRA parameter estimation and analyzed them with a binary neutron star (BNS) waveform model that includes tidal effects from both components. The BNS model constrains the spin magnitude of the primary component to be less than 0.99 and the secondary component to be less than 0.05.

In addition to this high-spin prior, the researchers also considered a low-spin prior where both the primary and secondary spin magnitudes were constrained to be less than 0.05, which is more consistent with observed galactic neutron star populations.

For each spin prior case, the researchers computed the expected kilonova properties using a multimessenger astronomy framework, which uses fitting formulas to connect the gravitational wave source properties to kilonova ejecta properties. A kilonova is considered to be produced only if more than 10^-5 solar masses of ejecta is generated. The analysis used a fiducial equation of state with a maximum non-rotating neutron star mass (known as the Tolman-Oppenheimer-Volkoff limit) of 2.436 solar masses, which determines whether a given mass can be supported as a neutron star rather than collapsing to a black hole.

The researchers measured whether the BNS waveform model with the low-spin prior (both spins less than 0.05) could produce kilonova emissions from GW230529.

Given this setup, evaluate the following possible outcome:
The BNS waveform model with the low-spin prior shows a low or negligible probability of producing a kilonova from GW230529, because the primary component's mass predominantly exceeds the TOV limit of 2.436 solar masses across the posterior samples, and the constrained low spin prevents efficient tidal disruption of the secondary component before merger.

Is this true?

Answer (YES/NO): NO